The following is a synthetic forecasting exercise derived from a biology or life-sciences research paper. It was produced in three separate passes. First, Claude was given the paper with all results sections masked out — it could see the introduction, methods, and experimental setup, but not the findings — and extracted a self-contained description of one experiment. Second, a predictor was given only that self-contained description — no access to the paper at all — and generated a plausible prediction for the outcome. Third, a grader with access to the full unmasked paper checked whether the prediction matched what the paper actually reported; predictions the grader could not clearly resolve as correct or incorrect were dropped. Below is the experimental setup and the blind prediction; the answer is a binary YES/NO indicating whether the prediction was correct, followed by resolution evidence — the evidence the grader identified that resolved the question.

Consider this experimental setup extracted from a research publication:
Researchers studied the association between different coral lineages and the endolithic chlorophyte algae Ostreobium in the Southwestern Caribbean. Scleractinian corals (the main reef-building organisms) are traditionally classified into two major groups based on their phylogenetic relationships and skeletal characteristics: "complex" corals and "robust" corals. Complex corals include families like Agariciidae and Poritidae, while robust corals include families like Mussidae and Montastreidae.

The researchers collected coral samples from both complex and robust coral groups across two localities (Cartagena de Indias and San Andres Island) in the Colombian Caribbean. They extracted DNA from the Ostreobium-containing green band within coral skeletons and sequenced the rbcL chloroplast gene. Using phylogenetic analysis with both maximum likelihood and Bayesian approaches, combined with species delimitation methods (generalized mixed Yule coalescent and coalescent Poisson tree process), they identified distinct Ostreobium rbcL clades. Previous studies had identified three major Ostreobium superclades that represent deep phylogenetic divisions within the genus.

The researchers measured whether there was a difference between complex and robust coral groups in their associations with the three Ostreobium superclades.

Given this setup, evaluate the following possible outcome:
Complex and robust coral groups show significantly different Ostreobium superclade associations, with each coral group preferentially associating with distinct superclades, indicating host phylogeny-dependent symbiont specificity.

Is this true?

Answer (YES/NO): NO